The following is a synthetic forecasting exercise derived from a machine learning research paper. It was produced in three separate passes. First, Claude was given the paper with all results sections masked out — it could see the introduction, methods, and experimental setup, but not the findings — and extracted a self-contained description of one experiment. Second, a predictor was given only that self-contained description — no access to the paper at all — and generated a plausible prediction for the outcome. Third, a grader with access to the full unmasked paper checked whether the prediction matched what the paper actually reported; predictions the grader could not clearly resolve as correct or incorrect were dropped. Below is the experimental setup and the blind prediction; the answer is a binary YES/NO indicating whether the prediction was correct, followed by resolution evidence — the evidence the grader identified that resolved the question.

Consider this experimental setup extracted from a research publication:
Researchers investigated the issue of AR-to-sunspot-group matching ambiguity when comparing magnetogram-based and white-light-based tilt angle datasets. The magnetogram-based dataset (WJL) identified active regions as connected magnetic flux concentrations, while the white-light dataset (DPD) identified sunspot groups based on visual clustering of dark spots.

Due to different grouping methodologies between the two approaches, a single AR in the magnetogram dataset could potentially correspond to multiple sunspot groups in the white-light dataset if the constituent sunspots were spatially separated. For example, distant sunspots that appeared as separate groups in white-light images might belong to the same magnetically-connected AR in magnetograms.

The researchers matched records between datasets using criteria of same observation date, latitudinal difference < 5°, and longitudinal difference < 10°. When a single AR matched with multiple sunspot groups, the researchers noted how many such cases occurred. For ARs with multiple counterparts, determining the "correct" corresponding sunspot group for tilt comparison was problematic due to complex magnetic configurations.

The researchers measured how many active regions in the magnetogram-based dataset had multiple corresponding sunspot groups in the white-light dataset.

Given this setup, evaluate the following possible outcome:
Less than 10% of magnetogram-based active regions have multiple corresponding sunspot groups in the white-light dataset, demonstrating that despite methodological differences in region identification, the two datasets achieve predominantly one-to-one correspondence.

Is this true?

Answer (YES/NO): YES